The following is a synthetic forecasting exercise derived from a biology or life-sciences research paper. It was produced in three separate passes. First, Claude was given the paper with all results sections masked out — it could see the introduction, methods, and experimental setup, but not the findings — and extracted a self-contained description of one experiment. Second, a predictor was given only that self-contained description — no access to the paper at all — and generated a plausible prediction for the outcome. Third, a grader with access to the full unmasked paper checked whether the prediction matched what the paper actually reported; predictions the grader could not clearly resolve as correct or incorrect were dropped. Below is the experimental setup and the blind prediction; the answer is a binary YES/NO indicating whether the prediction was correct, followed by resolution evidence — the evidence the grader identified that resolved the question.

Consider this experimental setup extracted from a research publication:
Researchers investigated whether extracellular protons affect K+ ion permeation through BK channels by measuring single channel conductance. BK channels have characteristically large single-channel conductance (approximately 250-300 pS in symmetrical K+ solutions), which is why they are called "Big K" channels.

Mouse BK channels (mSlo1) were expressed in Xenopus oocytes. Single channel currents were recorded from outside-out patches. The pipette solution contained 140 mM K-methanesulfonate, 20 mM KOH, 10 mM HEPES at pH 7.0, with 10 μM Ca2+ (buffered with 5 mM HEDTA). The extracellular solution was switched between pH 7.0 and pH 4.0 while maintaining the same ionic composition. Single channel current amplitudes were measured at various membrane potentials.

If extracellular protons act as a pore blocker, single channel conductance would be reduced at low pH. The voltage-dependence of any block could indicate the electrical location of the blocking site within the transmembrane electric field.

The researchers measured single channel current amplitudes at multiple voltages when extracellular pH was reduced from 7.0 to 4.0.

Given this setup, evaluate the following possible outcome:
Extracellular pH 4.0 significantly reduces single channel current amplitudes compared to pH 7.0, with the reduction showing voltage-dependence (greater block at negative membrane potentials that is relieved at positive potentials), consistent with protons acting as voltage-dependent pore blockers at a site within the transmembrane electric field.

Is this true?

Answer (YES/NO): YES